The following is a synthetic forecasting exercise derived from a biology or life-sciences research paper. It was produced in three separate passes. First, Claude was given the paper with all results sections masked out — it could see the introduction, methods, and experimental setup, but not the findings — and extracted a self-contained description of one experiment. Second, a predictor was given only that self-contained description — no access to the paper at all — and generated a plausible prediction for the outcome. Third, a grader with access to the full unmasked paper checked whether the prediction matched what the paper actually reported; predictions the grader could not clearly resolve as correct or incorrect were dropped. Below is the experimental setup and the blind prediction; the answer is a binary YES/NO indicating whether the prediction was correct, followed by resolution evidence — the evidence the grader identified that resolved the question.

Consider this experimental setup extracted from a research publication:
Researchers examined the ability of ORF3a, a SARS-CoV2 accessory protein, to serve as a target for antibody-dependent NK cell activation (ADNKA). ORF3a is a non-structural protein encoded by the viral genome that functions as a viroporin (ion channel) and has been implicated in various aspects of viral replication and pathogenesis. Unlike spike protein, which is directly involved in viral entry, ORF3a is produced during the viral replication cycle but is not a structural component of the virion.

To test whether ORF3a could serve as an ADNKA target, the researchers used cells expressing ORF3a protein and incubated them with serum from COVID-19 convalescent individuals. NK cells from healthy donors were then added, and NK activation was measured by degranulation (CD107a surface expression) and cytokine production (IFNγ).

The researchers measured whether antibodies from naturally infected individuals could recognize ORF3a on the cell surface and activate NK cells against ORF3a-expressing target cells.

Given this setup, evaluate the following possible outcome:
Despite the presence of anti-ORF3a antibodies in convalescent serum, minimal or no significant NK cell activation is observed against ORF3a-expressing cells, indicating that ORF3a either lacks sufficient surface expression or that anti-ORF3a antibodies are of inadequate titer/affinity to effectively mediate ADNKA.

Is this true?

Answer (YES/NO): NO